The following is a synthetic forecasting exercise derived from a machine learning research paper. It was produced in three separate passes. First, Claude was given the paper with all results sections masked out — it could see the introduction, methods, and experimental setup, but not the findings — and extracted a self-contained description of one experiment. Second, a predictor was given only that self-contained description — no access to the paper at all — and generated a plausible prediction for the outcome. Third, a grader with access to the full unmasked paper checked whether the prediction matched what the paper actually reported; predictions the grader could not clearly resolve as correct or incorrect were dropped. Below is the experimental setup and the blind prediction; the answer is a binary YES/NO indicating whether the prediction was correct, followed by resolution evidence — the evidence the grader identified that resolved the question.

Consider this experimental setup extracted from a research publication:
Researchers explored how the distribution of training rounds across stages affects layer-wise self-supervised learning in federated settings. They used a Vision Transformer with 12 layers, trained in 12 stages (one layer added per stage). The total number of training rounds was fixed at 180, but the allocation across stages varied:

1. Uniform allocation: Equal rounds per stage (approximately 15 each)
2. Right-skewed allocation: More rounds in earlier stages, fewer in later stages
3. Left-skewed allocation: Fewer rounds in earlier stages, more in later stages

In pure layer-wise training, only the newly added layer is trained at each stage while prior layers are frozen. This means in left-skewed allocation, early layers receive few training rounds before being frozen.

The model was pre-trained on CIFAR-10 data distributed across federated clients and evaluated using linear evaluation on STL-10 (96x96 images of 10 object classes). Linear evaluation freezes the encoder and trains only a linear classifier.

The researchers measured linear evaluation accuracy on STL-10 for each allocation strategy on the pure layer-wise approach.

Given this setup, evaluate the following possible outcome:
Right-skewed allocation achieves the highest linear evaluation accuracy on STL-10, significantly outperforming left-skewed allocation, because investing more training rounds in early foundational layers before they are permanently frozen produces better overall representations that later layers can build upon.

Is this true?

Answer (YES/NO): NO